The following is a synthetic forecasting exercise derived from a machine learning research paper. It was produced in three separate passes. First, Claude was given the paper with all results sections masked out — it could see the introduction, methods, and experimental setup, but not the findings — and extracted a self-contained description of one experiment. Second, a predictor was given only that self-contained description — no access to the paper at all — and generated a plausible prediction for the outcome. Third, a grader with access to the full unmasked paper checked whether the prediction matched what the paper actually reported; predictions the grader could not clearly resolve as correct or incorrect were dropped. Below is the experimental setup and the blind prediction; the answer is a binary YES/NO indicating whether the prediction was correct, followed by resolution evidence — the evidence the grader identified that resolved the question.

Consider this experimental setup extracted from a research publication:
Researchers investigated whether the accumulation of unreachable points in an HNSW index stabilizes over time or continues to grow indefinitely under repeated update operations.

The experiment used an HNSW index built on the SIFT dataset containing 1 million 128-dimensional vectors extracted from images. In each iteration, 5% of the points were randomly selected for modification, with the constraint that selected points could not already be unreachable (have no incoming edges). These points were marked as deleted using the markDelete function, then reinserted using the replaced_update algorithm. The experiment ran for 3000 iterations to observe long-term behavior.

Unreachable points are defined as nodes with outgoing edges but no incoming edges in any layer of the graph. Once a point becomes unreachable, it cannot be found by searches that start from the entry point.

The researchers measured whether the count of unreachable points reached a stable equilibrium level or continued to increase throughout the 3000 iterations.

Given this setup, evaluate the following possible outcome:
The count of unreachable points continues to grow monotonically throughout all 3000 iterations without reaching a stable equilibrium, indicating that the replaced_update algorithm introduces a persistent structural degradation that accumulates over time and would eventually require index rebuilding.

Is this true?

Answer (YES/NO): YES